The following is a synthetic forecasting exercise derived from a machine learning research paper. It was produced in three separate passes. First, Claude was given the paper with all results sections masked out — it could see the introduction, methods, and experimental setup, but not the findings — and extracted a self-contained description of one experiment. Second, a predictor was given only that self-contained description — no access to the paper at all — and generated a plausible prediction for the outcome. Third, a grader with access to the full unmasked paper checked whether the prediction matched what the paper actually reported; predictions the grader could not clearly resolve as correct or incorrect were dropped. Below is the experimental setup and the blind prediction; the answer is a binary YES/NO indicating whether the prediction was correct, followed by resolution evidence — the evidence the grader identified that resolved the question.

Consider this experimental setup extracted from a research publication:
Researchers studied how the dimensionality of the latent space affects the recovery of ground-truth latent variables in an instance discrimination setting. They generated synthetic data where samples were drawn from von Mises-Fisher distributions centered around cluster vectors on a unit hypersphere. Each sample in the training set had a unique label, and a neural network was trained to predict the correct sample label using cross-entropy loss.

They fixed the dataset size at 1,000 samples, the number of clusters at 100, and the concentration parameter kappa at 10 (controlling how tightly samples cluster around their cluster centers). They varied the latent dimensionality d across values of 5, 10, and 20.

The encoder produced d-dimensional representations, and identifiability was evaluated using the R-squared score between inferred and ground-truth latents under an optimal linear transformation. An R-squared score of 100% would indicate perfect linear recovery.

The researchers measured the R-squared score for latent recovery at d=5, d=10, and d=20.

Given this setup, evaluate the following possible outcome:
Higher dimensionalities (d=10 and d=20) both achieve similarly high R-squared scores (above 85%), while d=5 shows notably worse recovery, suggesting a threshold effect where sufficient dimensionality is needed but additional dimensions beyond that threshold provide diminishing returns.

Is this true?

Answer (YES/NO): NO